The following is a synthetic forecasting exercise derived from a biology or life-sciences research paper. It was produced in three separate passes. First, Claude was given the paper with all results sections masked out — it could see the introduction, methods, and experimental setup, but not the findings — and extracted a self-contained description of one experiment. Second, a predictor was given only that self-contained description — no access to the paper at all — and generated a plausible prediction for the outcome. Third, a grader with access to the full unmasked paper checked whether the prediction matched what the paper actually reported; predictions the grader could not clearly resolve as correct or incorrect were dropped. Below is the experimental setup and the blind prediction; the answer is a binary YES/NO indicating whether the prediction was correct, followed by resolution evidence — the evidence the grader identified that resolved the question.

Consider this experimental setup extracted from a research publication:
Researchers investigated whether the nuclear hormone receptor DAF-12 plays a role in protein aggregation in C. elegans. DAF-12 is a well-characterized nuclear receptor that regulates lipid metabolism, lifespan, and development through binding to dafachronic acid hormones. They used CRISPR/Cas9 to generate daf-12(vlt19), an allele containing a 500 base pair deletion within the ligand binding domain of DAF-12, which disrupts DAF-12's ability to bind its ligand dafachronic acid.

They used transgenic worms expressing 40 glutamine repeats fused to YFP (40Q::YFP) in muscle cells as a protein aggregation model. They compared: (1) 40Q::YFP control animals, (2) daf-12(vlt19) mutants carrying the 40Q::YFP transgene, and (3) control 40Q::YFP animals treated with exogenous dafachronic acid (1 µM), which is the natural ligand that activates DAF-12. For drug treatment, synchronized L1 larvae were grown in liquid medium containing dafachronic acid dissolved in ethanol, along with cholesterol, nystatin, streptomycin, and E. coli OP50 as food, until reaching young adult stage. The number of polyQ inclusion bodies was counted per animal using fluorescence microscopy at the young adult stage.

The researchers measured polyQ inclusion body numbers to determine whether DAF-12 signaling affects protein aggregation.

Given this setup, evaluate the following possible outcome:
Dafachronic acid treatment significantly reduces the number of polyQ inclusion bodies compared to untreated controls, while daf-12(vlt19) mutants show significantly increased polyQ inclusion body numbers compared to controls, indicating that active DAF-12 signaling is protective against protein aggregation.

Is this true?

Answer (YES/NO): YES